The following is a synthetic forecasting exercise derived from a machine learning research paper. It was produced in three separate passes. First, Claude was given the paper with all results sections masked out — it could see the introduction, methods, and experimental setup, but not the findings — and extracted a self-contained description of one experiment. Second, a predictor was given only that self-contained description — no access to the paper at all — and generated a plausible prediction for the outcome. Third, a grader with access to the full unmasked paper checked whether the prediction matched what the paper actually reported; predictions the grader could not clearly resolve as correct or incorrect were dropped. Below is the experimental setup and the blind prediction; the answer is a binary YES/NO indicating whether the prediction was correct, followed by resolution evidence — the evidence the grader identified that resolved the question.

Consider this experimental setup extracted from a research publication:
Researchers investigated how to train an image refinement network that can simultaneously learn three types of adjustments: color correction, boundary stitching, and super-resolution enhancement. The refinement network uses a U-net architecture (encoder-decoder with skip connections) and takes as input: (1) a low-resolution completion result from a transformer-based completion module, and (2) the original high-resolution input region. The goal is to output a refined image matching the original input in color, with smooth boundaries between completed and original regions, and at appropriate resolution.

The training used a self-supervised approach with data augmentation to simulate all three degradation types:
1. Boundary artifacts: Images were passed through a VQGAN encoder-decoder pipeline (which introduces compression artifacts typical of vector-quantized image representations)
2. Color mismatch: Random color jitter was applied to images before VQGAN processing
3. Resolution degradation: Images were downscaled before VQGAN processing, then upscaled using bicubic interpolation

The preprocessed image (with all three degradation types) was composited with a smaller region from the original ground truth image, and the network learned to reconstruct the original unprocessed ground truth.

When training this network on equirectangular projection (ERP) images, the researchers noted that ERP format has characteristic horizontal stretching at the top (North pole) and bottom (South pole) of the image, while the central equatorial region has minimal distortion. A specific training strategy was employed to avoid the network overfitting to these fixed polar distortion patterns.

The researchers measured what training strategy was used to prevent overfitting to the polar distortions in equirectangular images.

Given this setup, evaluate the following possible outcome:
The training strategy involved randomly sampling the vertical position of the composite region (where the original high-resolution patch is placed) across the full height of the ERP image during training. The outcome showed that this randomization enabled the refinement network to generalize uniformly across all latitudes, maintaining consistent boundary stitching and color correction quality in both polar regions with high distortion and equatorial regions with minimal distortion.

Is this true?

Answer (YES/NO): NO